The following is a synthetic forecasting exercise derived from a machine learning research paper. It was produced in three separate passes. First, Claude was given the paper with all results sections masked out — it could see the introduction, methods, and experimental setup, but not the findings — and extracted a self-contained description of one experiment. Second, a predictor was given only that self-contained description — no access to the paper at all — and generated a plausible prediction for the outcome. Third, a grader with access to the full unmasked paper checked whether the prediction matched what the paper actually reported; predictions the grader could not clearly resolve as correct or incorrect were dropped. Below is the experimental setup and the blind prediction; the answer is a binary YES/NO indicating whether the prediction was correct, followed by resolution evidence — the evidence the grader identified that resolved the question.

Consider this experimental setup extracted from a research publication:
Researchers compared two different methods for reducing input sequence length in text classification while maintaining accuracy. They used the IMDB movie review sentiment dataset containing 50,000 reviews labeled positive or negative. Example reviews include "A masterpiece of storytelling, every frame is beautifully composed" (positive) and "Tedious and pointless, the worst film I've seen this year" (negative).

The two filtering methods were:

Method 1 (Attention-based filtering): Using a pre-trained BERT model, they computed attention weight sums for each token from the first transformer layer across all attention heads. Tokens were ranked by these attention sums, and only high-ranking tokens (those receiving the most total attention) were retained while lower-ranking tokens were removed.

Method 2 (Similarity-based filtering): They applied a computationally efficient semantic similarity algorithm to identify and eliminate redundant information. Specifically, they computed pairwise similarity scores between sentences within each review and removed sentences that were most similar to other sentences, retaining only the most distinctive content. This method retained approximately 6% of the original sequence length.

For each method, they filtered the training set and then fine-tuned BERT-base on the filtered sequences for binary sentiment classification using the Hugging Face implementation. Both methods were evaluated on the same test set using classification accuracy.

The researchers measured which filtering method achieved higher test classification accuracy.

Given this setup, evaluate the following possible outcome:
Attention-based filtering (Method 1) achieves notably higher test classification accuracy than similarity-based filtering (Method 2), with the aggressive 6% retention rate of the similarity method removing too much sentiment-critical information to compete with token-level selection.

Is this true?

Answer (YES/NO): NO